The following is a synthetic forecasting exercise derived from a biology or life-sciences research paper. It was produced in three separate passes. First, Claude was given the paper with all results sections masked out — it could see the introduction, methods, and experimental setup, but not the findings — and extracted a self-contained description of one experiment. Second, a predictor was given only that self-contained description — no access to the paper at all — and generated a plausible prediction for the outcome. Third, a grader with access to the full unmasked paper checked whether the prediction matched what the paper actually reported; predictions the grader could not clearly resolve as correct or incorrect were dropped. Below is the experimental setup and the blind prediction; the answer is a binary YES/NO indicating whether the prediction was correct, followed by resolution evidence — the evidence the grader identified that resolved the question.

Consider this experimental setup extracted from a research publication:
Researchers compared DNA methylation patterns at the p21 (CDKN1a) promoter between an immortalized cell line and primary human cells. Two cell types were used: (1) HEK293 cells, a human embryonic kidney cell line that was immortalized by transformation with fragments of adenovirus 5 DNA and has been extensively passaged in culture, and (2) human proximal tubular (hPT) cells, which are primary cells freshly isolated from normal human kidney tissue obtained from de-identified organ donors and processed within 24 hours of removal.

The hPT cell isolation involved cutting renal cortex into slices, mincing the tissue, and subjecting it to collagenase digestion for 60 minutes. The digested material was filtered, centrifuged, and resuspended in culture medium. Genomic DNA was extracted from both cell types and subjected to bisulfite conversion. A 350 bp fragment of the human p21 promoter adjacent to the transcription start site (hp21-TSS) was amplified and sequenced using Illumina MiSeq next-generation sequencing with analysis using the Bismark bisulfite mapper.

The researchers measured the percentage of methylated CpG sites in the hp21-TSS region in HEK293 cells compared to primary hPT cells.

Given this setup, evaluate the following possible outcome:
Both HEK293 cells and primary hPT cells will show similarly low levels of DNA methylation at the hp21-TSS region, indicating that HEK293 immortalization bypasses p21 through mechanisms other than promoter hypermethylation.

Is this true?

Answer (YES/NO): YES